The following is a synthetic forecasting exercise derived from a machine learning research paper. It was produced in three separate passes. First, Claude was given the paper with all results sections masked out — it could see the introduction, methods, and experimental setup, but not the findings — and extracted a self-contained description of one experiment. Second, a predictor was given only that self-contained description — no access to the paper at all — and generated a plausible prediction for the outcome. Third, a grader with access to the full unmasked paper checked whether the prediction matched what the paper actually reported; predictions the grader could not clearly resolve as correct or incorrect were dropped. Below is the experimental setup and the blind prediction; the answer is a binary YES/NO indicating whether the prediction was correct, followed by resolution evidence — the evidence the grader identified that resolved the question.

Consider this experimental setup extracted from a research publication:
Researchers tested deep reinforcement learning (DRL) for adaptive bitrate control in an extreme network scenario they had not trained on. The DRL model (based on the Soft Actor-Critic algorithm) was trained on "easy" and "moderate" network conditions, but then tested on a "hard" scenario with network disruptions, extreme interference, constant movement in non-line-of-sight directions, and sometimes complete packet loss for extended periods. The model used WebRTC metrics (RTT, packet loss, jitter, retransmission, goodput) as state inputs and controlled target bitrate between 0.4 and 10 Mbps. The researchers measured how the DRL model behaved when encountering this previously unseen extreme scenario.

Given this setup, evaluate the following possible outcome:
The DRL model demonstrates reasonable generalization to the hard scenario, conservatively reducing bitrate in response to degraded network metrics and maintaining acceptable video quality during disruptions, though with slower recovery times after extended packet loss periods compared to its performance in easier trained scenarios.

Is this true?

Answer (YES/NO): NO